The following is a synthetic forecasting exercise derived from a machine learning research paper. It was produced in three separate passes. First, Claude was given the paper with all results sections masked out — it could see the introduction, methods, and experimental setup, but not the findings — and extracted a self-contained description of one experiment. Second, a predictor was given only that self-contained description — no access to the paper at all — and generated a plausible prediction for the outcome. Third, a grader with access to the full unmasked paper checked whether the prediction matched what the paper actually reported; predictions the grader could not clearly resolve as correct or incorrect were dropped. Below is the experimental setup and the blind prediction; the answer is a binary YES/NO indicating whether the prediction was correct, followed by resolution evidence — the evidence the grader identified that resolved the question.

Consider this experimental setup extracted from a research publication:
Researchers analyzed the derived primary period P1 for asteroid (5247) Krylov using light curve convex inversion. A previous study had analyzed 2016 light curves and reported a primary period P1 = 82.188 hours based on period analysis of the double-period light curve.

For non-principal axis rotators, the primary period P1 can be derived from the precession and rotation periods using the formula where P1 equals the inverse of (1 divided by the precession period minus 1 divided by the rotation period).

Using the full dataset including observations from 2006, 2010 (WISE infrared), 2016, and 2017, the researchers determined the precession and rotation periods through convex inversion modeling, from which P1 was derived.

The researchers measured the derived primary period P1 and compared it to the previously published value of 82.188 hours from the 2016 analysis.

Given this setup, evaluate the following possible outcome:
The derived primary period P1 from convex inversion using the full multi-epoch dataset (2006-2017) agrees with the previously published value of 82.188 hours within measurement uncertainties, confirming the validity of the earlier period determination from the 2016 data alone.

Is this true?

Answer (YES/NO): NO